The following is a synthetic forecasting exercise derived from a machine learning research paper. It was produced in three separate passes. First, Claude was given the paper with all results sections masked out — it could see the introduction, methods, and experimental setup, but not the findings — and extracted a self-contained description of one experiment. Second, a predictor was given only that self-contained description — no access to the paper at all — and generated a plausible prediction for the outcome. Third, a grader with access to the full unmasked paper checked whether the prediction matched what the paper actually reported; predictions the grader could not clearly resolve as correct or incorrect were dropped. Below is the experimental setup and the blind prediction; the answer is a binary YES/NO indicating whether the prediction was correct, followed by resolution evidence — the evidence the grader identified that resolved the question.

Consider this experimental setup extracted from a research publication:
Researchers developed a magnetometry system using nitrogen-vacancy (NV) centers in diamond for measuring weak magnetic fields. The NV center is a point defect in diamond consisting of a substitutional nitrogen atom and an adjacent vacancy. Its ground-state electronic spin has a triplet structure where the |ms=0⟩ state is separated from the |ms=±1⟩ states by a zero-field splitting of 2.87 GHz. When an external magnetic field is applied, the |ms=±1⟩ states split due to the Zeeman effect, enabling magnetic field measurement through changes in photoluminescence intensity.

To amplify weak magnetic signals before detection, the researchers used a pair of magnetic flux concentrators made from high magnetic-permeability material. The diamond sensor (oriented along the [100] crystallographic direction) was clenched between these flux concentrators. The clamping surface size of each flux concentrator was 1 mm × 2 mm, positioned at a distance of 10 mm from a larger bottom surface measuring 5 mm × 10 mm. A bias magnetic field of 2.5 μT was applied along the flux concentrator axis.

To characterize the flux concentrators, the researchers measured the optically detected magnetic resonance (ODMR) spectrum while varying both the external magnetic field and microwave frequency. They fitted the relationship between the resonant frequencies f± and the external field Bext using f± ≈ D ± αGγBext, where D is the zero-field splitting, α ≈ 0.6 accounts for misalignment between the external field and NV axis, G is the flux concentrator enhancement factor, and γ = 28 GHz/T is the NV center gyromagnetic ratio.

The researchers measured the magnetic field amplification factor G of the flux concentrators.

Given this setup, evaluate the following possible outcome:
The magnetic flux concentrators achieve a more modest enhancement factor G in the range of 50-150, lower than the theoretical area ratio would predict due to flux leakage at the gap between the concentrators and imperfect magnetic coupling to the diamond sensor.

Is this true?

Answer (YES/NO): YES